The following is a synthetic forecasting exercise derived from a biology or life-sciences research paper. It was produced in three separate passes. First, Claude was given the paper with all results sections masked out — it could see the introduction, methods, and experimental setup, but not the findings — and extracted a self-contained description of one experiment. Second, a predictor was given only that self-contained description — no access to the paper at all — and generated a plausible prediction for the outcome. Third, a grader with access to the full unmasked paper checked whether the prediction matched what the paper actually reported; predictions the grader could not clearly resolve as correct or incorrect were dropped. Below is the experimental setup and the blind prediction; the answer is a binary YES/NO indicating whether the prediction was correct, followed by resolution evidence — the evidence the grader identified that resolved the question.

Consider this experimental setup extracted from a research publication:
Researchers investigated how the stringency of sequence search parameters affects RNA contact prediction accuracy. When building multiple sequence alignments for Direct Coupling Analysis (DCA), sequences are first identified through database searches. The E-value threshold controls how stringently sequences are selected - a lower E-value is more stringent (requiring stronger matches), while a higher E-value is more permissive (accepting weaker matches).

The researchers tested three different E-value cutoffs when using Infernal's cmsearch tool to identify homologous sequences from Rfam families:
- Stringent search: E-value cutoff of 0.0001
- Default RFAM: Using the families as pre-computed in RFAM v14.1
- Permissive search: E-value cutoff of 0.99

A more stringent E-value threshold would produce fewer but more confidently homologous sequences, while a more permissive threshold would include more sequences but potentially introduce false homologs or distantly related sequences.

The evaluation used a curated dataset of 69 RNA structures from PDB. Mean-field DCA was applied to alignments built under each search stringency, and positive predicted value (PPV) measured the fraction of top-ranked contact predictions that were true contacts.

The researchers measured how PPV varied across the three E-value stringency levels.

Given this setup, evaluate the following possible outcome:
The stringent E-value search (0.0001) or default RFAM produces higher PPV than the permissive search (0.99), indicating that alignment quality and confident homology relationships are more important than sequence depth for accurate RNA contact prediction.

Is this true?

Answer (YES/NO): NO